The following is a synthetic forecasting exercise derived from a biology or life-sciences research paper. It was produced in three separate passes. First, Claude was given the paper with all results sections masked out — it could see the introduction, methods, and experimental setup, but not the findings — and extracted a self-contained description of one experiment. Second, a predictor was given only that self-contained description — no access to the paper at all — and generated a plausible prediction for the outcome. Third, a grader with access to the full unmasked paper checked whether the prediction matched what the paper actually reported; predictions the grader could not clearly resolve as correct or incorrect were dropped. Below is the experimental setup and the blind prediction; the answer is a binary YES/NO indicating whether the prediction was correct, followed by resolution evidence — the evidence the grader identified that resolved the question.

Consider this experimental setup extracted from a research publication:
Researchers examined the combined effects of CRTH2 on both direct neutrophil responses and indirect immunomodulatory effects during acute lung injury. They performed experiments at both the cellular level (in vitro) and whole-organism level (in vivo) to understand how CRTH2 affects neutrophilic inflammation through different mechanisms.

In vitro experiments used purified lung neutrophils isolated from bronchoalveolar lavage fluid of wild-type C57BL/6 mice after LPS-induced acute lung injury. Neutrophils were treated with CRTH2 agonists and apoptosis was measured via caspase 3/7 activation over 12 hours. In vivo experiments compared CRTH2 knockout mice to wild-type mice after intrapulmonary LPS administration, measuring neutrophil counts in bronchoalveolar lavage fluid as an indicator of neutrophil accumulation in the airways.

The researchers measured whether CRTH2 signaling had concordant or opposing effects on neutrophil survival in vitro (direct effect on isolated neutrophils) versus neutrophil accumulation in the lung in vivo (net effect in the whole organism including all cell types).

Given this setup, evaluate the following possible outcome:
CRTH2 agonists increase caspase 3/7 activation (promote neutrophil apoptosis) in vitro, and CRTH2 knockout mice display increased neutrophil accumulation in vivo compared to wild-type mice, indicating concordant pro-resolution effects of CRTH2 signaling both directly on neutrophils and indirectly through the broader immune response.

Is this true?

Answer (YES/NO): NO